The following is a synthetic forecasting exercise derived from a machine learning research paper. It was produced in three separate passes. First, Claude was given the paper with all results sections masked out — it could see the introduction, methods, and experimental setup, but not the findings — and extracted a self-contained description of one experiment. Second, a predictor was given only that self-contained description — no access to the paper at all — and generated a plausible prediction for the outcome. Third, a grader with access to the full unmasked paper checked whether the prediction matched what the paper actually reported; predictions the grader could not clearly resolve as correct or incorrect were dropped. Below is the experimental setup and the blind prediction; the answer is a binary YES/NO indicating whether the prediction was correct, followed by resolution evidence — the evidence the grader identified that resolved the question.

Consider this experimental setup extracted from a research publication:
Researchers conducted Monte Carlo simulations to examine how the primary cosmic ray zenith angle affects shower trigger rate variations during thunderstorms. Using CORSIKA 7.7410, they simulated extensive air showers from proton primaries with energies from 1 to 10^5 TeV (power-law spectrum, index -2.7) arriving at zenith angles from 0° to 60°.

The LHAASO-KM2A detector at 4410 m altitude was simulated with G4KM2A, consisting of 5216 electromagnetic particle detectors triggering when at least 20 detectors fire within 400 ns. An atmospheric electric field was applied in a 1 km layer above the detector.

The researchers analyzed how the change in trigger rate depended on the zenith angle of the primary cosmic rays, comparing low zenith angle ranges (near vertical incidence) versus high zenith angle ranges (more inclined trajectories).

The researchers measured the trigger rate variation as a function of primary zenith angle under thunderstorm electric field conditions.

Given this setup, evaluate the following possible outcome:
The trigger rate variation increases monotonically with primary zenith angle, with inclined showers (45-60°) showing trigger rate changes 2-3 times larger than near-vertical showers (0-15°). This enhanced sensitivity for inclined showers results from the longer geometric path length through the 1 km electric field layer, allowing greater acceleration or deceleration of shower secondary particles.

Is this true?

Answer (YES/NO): NO